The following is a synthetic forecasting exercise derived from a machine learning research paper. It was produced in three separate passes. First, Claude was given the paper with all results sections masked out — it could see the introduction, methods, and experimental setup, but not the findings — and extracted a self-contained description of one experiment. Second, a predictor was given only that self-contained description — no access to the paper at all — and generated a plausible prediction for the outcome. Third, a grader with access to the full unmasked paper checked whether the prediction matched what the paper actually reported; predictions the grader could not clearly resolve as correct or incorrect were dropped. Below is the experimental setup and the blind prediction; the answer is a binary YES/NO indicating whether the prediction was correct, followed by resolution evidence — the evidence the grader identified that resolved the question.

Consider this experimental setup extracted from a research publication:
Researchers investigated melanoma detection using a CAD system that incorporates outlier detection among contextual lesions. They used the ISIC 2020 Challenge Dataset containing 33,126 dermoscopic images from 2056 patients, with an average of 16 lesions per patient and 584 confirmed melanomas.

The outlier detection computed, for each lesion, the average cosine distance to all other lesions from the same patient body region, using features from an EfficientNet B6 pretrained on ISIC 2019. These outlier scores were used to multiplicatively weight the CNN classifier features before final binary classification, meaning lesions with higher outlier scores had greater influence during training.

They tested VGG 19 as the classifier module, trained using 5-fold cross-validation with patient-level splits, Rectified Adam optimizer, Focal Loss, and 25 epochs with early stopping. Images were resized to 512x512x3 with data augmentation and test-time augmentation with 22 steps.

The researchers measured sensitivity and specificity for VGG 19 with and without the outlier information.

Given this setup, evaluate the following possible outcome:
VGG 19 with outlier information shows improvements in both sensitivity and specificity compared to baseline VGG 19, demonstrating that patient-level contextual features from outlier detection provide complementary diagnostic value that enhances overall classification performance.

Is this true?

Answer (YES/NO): NO